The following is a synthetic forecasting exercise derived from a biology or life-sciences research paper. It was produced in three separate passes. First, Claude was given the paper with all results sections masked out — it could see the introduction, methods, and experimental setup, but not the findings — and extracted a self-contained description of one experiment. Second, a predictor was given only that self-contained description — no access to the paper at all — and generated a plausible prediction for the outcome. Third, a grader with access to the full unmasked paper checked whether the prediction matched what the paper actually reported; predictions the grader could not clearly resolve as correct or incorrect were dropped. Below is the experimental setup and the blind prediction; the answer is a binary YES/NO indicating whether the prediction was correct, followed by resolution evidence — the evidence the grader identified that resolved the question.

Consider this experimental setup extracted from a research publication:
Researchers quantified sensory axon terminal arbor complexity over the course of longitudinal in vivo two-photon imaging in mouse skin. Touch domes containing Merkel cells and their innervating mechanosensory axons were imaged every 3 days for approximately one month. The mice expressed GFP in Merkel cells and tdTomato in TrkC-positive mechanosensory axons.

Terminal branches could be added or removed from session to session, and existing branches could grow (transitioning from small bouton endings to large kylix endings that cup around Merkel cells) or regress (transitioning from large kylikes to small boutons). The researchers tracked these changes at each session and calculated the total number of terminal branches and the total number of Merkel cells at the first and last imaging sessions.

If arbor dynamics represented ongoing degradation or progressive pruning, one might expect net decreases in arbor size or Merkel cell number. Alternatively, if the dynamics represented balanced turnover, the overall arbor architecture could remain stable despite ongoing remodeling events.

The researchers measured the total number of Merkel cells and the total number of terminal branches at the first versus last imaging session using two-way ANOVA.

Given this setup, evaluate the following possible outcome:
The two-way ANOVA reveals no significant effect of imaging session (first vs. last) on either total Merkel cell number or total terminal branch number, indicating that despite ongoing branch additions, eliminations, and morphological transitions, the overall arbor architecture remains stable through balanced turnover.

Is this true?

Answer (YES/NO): NO